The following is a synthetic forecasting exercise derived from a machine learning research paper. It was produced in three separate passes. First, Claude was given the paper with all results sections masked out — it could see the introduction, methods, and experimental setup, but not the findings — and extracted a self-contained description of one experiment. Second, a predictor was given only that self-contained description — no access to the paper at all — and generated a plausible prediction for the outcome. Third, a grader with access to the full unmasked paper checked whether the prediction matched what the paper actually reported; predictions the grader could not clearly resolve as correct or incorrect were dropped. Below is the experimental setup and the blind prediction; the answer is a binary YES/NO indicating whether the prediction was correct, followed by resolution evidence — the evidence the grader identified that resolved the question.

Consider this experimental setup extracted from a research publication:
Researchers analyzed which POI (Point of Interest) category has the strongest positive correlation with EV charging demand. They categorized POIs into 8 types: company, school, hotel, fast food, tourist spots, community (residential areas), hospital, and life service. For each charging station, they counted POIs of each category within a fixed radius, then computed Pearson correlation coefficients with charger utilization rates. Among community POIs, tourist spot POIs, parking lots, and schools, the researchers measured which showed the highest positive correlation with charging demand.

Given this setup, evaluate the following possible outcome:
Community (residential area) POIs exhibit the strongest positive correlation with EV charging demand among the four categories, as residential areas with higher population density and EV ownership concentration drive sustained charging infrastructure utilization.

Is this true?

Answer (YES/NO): YES